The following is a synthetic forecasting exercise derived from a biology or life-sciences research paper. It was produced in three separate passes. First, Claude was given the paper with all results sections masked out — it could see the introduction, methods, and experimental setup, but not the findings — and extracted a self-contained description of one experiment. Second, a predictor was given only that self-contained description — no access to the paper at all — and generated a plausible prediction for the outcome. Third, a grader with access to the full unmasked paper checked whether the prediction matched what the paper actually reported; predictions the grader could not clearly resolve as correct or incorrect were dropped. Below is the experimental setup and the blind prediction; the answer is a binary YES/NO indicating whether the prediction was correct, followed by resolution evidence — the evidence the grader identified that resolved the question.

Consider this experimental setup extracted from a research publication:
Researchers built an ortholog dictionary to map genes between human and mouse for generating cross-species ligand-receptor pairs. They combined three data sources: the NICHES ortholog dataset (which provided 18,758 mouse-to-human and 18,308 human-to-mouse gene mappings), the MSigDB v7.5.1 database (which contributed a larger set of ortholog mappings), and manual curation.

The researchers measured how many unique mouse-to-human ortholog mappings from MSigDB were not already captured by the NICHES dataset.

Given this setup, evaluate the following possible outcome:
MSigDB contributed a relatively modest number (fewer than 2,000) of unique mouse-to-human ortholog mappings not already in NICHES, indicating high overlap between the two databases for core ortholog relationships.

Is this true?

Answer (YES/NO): NO